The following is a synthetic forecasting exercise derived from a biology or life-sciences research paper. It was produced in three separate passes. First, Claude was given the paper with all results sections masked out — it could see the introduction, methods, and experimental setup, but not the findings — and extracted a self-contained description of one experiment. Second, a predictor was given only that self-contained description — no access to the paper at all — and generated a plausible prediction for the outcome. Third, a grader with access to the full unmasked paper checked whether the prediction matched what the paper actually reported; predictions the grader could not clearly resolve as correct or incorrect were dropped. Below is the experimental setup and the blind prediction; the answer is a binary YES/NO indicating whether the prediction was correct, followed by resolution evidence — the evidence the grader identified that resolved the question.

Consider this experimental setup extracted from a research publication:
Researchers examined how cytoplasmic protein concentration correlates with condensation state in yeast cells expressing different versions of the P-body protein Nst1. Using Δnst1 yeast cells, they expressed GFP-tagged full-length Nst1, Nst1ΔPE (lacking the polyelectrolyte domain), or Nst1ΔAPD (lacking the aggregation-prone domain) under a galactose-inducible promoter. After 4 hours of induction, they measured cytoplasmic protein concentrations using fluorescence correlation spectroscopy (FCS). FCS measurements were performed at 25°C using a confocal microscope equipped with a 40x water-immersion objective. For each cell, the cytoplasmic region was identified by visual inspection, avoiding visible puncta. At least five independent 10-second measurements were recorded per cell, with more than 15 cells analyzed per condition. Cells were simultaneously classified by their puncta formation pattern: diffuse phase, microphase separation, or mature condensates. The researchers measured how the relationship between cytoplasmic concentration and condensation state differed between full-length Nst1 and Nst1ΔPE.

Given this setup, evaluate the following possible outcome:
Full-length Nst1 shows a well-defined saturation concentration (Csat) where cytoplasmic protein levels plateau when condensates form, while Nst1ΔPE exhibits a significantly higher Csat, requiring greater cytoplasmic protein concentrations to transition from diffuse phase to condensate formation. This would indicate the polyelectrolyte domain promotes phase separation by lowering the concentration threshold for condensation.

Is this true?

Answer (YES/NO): NO